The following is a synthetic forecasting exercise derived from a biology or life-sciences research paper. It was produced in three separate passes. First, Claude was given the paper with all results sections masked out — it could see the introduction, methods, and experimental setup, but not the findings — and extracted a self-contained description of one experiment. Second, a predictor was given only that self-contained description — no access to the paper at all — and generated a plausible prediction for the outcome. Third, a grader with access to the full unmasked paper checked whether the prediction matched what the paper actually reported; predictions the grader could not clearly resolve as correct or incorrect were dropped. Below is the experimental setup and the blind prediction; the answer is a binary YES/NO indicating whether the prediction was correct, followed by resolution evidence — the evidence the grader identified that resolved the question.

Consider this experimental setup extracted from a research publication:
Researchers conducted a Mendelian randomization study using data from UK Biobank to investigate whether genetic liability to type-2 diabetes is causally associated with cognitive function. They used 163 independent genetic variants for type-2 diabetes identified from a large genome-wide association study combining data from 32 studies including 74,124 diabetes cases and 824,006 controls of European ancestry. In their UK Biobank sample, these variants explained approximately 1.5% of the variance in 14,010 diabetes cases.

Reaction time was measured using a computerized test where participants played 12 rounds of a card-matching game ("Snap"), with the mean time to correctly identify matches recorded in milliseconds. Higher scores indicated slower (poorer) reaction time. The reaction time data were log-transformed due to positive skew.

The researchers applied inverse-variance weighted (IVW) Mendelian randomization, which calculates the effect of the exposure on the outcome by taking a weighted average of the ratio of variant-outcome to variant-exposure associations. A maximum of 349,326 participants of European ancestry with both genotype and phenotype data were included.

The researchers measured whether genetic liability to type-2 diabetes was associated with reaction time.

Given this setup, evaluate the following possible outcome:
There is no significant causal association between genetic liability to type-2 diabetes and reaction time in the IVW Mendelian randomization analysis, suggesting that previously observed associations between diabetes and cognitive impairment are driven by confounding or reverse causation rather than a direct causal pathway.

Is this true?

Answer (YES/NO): YES